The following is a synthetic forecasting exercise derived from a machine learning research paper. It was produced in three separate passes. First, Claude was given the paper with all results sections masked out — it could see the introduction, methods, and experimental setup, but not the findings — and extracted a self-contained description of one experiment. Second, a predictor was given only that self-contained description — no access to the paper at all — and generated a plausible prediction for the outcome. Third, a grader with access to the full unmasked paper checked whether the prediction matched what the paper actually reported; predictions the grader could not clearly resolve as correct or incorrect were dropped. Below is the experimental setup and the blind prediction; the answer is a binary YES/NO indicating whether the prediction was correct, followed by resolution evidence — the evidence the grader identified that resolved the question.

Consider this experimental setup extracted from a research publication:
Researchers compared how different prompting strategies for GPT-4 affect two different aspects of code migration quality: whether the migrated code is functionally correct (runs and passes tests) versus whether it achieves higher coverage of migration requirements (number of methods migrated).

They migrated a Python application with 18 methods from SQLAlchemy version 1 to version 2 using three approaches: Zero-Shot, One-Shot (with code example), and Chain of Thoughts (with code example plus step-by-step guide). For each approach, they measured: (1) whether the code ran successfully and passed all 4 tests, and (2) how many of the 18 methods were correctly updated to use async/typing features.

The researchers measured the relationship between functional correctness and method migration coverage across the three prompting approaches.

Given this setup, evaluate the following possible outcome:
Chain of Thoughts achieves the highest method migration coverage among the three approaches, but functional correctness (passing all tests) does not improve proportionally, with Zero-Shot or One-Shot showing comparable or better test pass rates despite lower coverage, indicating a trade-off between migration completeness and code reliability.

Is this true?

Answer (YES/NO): YES